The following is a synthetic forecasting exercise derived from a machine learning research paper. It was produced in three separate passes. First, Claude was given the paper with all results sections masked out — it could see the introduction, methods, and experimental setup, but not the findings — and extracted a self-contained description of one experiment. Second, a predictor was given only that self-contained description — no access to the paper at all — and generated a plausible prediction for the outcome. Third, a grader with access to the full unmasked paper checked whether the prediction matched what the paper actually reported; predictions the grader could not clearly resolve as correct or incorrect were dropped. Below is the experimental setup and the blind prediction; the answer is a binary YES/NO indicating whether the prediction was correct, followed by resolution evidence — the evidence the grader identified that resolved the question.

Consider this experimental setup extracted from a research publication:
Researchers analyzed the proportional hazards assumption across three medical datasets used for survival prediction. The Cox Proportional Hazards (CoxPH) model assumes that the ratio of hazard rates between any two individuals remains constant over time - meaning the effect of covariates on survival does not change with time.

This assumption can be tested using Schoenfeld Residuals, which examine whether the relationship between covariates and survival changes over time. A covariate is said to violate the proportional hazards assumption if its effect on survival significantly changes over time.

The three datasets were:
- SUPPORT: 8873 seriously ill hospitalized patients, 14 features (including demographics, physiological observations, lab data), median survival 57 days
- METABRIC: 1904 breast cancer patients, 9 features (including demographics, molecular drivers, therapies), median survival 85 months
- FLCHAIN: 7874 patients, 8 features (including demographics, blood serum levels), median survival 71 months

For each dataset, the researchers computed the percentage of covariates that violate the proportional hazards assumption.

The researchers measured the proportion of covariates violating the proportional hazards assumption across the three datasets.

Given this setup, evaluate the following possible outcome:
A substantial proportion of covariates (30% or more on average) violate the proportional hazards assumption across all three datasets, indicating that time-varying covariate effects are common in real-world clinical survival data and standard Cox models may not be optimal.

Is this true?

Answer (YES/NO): YES